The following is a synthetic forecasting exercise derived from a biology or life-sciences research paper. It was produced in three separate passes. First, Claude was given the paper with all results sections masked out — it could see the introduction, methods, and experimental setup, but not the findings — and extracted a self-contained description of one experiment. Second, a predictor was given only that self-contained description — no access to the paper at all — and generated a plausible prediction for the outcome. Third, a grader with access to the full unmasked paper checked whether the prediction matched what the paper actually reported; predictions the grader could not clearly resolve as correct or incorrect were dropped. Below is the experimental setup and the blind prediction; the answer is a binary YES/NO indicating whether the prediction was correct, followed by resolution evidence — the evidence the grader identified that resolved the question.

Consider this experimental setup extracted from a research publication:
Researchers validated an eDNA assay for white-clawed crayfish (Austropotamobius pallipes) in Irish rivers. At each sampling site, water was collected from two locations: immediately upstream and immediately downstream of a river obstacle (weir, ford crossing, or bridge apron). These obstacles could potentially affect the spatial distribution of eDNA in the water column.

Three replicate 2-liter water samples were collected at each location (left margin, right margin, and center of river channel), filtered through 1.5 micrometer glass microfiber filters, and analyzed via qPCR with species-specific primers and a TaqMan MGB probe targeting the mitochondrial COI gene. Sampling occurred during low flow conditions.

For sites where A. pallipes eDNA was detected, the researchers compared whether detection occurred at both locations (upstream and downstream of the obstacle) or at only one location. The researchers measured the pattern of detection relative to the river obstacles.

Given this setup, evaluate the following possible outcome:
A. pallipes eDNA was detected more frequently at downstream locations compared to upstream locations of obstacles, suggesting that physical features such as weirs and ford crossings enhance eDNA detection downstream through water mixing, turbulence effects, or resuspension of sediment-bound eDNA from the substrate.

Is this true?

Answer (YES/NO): NO